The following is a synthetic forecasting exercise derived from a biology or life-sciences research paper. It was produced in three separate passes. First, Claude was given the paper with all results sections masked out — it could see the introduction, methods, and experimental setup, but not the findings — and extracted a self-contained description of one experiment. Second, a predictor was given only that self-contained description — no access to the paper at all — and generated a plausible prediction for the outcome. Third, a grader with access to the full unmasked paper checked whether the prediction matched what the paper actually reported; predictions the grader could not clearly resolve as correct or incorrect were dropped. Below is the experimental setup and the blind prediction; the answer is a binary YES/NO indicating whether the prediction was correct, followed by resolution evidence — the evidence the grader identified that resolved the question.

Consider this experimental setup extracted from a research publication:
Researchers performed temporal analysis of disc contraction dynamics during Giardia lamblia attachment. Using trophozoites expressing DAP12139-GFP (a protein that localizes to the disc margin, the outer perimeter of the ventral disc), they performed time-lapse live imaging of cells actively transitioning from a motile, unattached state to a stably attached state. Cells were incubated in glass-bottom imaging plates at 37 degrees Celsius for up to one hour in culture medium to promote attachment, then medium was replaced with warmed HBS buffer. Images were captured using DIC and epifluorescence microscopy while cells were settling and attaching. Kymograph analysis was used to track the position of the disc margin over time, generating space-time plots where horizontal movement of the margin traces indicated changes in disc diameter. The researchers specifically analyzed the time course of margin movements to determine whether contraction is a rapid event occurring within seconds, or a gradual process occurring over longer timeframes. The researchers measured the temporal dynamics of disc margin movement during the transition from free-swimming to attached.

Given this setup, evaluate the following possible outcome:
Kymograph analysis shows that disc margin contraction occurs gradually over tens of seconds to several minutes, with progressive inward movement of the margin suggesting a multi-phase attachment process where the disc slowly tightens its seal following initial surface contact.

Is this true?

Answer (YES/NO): NO